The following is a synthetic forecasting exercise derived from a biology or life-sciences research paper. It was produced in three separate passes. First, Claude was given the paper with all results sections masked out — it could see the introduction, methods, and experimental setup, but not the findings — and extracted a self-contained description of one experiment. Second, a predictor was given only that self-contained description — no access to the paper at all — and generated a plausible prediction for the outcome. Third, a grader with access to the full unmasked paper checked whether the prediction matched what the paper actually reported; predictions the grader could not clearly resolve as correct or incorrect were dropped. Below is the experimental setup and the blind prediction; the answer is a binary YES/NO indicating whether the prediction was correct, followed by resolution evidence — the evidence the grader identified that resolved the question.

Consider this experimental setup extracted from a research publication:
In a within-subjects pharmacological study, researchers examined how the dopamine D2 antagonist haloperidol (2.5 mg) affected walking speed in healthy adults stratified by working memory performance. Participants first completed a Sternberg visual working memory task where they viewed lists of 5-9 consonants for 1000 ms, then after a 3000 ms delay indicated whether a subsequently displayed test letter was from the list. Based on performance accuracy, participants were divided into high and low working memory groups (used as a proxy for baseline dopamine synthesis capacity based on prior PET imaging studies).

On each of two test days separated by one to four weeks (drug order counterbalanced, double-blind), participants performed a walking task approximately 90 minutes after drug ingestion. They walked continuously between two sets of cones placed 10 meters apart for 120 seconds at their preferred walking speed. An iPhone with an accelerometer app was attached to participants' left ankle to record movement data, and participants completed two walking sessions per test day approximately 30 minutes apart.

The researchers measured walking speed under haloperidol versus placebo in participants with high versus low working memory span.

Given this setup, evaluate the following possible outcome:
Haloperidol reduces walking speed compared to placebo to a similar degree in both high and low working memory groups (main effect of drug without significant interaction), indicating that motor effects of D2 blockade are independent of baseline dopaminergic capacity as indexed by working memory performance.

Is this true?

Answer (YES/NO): NO